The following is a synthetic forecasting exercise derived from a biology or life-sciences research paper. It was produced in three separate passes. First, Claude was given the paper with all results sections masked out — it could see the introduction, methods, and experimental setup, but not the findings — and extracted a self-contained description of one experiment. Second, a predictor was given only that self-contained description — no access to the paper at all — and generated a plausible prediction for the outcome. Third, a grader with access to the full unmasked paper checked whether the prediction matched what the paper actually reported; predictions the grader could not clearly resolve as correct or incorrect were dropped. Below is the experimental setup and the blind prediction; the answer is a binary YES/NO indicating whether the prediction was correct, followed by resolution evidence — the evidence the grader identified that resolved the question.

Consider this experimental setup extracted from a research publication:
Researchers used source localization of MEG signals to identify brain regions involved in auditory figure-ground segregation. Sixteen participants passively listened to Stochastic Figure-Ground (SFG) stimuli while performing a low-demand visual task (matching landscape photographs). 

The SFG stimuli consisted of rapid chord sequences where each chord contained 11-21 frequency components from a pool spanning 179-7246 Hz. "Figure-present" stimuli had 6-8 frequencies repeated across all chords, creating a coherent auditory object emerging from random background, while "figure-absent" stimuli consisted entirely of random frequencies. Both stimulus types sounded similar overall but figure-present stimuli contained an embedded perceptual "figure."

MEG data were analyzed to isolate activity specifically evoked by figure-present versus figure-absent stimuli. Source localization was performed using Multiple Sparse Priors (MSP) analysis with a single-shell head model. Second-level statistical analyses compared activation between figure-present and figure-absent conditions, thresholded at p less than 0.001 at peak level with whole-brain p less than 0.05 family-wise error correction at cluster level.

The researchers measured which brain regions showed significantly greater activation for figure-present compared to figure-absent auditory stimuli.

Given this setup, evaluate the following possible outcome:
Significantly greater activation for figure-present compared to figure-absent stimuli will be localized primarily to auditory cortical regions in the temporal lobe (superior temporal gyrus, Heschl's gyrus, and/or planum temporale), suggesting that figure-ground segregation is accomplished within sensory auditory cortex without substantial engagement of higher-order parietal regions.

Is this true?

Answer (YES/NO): NO